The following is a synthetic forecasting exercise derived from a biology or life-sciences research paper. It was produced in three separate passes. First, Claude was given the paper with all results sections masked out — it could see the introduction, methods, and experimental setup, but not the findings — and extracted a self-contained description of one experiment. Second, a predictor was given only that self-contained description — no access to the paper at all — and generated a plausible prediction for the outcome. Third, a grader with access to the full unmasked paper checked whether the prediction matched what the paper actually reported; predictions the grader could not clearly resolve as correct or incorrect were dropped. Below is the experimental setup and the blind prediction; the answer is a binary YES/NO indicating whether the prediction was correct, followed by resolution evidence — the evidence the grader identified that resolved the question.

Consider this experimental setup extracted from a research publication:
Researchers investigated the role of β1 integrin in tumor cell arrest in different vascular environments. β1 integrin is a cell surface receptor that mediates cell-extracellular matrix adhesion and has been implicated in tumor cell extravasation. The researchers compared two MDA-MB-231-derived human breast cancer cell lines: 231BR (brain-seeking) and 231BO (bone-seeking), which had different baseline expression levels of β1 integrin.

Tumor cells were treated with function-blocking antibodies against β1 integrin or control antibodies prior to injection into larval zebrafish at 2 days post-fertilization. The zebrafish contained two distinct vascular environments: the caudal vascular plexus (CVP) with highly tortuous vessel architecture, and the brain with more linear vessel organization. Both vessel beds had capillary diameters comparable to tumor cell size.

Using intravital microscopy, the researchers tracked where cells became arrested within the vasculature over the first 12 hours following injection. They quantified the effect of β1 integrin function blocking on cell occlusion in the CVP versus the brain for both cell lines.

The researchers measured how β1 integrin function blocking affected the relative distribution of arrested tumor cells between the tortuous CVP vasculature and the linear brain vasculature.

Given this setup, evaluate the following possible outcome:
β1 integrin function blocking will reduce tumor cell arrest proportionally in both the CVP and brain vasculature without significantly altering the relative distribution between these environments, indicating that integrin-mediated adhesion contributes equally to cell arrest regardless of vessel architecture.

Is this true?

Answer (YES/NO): NO